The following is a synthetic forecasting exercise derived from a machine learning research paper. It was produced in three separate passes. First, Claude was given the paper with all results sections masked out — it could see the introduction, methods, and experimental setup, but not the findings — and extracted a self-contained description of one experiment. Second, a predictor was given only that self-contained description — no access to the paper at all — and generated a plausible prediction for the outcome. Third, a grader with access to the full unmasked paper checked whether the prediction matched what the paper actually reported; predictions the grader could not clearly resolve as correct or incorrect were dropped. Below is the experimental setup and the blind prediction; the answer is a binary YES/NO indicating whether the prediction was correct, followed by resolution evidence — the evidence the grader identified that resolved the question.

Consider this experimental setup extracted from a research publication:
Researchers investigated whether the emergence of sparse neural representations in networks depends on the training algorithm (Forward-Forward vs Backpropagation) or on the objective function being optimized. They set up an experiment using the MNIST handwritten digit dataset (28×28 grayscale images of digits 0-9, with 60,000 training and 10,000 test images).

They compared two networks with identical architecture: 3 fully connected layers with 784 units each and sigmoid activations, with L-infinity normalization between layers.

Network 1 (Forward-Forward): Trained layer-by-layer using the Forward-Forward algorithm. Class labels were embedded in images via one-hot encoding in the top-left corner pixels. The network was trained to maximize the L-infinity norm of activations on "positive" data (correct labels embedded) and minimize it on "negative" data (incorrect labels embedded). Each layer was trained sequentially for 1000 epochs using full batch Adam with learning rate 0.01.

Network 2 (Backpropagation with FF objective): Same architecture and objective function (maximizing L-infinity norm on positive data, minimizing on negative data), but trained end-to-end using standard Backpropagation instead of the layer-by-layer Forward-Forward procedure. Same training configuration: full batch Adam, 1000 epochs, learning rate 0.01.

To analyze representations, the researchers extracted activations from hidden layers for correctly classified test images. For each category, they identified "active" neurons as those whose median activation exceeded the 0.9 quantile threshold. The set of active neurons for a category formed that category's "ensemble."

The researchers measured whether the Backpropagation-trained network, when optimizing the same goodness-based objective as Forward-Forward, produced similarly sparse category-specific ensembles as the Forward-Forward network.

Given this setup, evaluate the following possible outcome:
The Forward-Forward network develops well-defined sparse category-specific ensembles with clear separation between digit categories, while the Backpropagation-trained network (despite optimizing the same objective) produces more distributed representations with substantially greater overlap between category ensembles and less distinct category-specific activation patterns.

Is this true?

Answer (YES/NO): NO